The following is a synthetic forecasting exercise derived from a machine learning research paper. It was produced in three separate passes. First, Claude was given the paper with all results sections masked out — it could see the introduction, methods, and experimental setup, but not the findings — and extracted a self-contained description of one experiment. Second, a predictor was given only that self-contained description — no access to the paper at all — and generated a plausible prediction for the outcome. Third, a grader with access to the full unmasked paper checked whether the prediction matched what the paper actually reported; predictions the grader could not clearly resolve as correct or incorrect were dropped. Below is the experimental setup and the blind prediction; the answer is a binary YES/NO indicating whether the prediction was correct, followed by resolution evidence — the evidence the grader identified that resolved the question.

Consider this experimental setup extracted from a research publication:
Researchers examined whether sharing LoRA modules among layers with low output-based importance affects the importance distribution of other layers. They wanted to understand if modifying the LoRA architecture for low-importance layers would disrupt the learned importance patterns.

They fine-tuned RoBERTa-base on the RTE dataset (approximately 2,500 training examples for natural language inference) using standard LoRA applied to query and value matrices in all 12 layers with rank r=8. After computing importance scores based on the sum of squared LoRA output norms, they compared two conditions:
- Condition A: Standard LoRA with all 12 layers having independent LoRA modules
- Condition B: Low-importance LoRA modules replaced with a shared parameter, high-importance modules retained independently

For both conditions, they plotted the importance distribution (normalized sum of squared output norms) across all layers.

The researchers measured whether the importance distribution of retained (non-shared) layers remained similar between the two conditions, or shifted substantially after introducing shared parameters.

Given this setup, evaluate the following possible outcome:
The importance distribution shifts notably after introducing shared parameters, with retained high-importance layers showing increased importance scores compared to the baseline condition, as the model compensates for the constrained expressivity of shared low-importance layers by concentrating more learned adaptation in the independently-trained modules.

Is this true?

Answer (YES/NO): NO